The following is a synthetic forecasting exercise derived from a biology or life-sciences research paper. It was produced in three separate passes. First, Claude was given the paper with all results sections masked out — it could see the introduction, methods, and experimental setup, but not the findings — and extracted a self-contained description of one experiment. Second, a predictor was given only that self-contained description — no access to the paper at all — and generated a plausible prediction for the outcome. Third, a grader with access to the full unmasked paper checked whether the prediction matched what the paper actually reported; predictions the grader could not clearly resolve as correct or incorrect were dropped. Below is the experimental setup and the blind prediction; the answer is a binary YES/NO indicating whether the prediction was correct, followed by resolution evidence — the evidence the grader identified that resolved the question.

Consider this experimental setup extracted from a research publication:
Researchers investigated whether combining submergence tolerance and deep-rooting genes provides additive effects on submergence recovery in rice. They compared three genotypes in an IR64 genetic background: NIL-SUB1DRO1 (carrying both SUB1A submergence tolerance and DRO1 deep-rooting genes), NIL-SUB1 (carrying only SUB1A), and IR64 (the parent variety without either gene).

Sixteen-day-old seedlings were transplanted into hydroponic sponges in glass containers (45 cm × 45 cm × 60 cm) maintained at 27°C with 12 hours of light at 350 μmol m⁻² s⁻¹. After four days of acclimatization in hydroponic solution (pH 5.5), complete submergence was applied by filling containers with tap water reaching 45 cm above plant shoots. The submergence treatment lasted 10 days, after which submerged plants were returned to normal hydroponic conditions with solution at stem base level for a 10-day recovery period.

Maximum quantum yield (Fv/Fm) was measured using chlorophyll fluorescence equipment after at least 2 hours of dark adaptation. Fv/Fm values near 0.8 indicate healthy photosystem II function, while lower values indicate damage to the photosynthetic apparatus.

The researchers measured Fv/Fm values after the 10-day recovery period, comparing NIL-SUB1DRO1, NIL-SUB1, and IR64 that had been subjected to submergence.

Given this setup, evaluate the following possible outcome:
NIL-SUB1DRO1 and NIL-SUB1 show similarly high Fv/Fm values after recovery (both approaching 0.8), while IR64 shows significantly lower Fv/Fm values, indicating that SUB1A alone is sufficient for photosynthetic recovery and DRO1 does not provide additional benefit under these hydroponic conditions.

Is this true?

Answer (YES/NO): NO